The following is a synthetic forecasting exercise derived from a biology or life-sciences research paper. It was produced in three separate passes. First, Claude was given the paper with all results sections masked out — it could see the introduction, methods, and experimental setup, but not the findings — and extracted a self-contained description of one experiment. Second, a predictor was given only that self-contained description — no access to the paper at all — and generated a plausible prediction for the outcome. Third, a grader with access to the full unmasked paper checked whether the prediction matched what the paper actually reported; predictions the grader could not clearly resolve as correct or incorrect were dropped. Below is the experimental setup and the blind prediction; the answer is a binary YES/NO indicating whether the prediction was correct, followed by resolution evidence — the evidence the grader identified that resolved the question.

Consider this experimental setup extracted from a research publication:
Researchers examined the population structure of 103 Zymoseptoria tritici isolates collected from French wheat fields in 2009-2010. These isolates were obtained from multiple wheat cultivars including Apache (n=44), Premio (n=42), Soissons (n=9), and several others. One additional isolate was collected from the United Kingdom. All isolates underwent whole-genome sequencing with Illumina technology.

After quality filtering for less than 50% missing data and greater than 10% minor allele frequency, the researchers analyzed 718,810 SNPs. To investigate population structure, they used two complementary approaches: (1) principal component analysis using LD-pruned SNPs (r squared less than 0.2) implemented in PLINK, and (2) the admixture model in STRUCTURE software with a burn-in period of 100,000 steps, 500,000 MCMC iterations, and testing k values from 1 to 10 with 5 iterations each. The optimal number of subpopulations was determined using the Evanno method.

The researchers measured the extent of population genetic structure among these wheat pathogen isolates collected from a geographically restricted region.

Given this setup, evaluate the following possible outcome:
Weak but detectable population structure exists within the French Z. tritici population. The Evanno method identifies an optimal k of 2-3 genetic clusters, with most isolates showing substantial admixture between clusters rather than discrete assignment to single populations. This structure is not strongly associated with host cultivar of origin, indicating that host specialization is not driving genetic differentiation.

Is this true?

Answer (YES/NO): NO